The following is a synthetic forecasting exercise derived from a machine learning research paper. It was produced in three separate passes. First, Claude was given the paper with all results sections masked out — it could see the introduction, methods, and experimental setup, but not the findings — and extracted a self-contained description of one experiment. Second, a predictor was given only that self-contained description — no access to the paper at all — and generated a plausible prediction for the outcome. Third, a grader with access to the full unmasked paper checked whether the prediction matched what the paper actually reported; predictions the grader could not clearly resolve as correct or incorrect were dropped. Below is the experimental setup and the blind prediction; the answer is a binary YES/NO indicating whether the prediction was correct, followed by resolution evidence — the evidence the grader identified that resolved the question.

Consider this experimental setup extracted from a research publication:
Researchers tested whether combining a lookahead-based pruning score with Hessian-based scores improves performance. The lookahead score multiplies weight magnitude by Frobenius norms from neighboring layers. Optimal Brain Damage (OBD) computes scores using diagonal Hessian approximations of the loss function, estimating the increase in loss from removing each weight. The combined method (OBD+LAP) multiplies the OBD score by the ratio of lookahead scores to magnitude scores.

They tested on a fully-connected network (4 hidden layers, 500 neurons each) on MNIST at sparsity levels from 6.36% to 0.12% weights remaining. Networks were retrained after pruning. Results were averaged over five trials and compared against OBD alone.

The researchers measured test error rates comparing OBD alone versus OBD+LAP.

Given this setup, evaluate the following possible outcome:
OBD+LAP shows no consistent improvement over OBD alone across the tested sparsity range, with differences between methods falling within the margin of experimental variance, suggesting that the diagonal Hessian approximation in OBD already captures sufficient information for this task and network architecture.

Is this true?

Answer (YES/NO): NO